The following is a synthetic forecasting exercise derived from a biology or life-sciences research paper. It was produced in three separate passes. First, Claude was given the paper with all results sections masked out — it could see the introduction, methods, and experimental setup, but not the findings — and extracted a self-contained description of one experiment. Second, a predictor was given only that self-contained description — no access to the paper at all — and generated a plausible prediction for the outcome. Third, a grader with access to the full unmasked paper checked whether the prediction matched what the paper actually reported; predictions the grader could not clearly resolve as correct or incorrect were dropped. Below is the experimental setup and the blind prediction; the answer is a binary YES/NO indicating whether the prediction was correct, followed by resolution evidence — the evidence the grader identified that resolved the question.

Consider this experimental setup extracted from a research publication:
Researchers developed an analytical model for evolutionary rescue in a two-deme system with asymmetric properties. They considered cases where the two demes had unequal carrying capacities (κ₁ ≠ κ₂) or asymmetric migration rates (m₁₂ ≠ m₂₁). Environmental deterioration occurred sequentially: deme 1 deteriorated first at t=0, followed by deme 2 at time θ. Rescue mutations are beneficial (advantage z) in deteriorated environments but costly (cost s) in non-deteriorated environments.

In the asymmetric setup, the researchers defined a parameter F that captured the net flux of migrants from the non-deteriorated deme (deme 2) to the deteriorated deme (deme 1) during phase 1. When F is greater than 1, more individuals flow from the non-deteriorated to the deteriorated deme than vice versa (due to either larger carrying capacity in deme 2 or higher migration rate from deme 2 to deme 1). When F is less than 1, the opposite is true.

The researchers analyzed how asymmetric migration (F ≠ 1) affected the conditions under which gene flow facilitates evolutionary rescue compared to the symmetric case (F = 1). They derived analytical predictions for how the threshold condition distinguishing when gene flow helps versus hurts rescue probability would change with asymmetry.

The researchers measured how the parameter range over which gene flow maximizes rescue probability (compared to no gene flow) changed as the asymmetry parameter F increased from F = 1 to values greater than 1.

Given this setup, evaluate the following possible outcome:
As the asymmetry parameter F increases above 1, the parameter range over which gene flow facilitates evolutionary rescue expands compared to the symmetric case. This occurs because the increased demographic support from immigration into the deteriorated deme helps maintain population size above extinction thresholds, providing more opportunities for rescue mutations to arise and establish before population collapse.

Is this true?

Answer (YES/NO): YES